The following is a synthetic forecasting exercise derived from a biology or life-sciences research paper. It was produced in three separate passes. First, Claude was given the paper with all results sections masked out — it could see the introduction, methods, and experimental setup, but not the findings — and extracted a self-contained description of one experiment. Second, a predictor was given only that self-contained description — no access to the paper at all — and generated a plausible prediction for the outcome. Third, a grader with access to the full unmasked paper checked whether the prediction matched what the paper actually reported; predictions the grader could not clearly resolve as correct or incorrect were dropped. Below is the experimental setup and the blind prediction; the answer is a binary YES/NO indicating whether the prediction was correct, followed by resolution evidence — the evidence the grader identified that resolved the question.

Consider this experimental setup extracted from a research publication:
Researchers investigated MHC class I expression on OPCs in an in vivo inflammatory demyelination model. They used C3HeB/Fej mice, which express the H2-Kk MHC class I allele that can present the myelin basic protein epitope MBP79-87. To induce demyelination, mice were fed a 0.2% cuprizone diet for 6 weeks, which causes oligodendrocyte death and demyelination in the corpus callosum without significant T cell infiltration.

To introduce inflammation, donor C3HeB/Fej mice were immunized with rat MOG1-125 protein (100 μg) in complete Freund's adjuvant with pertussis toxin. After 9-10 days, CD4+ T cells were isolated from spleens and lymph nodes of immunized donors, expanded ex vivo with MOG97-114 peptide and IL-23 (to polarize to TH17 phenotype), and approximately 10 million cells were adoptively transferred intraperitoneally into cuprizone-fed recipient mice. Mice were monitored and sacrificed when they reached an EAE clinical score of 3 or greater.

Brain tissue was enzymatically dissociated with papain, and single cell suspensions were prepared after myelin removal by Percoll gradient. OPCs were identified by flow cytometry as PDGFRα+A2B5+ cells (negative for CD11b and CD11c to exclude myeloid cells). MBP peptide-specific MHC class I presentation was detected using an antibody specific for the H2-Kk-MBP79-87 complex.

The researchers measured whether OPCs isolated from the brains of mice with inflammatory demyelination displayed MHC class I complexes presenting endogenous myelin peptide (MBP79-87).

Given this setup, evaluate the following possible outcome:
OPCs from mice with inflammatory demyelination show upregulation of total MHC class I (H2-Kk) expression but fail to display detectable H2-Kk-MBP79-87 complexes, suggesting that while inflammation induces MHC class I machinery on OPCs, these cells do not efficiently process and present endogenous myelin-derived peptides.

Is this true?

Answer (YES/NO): NO